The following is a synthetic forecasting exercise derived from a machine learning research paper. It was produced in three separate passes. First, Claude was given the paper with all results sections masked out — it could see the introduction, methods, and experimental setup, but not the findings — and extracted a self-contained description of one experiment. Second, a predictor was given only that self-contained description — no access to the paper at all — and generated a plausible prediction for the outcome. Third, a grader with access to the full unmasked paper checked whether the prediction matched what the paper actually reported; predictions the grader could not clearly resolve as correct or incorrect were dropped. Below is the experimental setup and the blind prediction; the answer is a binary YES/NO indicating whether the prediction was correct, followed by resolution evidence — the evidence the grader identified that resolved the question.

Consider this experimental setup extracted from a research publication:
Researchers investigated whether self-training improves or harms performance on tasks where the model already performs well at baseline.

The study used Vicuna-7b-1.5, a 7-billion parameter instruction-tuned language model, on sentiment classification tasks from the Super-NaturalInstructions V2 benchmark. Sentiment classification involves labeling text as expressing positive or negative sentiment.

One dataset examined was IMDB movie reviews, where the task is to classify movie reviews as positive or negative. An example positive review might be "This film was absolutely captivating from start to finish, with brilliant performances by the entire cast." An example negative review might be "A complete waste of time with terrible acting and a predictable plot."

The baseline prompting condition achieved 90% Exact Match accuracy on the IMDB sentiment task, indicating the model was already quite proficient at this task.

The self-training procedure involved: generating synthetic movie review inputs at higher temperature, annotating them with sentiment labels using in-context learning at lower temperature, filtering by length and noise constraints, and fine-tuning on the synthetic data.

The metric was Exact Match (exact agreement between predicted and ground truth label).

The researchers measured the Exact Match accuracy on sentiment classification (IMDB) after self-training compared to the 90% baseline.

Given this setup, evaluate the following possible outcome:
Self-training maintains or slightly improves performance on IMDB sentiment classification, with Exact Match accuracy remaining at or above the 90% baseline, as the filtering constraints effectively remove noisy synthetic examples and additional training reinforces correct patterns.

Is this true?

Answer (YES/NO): NO